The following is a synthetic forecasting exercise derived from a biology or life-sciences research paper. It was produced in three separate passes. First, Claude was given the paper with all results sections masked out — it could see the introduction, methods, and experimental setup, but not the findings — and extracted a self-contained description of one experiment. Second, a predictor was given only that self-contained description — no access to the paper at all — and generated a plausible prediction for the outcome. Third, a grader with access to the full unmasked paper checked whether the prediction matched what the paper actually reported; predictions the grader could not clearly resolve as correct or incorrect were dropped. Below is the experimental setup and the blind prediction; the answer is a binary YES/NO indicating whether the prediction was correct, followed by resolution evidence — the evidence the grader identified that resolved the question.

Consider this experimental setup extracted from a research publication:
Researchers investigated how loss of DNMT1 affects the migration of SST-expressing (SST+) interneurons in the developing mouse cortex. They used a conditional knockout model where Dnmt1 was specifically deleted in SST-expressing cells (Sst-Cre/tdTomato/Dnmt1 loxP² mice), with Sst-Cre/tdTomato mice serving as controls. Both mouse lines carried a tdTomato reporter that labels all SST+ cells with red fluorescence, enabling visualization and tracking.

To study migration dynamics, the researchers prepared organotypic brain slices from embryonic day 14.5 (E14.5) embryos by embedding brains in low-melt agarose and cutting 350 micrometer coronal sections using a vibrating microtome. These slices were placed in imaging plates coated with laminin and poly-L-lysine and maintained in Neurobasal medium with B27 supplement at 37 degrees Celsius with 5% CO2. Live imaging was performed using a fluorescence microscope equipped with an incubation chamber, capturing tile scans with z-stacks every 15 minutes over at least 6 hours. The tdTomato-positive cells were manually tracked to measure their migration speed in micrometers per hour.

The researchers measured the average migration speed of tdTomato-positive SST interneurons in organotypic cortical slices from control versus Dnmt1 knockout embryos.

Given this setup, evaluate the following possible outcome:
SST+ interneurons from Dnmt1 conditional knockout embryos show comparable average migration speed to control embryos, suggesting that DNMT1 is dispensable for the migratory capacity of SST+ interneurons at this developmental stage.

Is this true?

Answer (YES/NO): NO